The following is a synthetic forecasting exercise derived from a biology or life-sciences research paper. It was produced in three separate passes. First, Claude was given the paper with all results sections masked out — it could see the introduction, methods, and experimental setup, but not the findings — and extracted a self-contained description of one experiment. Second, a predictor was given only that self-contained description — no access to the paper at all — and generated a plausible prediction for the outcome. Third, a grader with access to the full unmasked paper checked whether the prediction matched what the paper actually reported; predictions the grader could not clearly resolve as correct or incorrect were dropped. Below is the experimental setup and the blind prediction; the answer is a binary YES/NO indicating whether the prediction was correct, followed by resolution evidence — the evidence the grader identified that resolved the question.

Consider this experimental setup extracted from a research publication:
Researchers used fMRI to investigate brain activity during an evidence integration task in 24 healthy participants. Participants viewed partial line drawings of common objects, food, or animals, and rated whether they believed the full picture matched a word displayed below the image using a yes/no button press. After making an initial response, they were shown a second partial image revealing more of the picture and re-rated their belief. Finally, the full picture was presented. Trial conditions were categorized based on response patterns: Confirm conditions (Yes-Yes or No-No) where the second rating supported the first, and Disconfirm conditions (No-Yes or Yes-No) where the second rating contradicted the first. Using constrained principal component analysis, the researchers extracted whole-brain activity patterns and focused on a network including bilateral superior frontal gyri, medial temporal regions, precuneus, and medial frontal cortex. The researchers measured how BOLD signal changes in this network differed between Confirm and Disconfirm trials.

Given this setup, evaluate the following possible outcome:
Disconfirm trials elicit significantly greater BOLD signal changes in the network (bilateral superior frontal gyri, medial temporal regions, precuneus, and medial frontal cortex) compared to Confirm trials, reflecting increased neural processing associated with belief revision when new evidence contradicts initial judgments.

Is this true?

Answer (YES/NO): NO